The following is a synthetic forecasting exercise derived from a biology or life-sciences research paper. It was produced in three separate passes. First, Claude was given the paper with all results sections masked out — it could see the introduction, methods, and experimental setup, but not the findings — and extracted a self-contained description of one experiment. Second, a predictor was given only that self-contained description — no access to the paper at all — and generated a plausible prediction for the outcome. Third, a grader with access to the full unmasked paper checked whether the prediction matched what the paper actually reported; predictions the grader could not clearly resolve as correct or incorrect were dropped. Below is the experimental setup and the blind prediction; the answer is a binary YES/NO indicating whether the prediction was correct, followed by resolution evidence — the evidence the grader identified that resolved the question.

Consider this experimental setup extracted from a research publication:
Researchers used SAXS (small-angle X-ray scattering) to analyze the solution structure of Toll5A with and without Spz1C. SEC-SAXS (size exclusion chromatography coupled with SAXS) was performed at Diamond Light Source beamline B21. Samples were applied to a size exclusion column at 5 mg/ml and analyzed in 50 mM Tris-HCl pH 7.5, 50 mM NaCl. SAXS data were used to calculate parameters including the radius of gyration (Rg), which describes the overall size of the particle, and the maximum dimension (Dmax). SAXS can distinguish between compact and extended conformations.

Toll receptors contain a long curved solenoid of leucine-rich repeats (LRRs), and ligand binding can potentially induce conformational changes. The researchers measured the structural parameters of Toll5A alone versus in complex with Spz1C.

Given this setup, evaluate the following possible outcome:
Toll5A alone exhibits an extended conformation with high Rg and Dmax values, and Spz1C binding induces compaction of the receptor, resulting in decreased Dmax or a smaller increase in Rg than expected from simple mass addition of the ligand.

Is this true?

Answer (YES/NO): NO